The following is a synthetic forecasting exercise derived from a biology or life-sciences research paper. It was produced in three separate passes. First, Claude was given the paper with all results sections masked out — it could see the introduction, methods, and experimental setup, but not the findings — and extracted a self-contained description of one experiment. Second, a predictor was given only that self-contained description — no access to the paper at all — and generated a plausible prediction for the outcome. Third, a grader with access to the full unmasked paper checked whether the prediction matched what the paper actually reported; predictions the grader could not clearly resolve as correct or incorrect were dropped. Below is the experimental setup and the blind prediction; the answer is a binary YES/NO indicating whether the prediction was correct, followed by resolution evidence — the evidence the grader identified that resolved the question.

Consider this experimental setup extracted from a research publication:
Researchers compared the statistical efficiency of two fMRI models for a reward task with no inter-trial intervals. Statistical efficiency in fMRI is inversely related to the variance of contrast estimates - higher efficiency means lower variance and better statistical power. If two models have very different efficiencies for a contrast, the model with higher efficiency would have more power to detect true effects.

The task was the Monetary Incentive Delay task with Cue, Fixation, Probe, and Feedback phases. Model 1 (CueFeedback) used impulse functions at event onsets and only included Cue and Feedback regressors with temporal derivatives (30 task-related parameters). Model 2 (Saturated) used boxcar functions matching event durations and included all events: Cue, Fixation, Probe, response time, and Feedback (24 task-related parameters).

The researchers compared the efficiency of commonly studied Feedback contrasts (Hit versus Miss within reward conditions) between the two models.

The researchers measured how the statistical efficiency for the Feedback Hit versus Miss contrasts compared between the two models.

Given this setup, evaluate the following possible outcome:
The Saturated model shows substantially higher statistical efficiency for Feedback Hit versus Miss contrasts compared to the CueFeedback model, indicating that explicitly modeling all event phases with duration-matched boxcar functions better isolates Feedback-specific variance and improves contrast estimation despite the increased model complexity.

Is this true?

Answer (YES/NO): NO